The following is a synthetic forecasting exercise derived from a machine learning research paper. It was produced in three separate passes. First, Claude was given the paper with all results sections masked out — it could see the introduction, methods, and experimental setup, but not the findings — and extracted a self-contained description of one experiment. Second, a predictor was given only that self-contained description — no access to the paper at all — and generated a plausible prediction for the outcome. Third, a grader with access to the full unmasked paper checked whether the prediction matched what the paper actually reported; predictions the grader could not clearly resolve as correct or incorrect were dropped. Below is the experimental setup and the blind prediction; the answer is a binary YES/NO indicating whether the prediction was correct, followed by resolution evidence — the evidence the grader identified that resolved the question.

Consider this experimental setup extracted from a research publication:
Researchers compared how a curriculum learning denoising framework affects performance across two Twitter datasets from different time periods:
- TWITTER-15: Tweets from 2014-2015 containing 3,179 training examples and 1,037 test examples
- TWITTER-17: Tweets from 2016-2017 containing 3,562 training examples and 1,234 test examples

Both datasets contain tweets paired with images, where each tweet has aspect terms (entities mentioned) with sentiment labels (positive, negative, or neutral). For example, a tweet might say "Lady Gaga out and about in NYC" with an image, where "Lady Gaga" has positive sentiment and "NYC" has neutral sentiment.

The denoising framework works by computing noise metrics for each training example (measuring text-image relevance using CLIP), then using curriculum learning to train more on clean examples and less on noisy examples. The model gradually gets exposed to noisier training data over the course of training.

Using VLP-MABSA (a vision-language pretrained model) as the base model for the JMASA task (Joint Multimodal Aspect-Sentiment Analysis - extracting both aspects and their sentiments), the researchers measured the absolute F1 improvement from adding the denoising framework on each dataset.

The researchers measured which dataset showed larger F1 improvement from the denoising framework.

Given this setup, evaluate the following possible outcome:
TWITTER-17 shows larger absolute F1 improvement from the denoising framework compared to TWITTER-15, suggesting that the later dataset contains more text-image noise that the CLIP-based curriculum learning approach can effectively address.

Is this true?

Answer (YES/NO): YES